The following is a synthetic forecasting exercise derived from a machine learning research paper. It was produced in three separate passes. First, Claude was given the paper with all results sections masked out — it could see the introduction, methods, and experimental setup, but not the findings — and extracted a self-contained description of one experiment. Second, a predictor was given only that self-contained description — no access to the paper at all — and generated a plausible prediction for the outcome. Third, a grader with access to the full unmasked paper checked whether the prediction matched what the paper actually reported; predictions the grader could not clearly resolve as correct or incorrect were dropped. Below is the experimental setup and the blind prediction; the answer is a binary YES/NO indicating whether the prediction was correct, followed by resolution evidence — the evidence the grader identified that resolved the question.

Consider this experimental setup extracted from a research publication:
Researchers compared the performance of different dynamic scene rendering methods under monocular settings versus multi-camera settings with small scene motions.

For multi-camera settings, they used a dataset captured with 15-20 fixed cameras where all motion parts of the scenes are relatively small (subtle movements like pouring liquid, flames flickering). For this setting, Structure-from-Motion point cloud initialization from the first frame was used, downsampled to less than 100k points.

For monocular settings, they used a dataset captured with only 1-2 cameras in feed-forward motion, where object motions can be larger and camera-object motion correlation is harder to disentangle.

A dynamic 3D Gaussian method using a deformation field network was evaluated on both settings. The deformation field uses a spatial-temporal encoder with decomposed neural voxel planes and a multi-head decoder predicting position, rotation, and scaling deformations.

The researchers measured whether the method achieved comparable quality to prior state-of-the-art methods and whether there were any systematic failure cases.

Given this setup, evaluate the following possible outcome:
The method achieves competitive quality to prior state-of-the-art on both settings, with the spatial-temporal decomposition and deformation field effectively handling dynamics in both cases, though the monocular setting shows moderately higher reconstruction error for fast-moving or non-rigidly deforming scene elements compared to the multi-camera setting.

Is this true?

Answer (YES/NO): NO